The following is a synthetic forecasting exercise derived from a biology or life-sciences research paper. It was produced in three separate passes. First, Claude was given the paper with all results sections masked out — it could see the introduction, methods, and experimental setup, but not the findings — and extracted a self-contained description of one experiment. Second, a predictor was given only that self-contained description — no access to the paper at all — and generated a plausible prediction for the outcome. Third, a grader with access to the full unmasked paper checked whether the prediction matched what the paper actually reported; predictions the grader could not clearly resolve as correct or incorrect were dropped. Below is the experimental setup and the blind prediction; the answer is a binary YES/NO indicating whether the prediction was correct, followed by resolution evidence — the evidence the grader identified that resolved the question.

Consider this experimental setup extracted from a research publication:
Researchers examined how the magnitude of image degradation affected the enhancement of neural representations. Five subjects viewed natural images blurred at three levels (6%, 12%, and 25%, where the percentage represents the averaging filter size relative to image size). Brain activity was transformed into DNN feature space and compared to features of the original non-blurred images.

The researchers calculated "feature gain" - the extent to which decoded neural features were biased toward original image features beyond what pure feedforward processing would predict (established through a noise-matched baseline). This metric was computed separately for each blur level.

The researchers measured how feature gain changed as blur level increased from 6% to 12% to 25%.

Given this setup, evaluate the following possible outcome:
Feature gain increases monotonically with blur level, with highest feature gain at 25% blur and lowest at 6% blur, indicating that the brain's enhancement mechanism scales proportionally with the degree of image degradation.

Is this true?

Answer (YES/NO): NO